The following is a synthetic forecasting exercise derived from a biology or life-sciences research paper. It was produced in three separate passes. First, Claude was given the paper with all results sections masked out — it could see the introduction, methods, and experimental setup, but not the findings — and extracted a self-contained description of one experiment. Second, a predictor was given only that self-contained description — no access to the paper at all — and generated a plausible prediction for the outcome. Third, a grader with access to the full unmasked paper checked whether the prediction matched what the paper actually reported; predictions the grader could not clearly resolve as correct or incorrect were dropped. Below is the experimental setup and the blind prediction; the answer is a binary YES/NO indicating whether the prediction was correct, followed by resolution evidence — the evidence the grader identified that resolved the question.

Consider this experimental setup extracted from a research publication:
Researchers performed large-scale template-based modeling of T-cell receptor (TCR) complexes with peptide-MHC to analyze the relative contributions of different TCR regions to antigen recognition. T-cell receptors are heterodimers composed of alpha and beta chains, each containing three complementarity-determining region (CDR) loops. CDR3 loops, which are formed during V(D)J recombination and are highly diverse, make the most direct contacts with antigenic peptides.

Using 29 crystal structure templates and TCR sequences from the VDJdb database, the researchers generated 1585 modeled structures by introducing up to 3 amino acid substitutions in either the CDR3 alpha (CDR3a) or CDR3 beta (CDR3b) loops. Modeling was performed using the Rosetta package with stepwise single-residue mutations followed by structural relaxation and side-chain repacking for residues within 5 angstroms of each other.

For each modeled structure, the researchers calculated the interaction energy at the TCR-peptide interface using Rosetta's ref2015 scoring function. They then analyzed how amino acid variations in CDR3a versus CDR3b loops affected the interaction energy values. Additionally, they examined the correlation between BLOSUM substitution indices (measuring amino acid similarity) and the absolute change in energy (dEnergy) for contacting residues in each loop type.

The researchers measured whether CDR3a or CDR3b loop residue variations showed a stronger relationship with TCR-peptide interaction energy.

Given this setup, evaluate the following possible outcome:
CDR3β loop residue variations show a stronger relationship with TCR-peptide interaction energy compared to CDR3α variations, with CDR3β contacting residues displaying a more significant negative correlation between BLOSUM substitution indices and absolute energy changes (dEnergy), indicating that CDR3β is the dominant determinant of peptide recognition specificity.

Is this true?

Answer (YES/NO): YES